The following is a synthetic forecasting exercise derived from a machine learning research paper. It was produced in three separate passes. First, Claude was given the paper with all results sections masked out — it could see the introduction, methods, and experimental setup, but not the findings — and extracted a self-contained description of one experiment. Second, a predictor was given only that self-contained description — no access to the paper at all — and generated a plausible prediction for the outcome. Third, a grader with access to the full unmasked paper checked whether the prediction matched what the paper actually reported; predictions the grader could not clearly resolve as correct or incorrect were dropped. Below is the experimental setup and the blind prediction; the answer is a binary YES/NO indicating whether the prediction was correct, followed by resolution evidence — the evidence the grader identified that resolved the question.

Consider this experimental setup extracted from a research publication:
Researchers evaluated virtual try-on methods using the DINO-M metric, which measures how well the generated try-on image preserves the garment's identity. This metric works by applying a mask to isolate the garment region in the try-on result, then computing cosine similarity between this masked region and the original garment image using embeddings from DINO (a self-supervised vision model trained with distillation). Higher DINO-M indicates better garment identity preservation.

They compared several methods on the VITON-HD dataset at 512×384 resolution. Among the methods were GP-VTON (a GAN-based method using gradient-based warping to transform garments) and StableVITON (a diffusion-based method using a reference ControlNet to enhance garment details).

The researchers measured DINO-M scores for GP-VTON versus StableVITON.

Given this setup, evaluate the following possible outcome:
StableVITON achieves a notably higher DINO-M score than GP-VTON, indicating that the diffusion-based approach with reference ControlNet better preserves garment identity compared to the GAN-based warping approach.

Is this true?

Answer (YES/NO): NO